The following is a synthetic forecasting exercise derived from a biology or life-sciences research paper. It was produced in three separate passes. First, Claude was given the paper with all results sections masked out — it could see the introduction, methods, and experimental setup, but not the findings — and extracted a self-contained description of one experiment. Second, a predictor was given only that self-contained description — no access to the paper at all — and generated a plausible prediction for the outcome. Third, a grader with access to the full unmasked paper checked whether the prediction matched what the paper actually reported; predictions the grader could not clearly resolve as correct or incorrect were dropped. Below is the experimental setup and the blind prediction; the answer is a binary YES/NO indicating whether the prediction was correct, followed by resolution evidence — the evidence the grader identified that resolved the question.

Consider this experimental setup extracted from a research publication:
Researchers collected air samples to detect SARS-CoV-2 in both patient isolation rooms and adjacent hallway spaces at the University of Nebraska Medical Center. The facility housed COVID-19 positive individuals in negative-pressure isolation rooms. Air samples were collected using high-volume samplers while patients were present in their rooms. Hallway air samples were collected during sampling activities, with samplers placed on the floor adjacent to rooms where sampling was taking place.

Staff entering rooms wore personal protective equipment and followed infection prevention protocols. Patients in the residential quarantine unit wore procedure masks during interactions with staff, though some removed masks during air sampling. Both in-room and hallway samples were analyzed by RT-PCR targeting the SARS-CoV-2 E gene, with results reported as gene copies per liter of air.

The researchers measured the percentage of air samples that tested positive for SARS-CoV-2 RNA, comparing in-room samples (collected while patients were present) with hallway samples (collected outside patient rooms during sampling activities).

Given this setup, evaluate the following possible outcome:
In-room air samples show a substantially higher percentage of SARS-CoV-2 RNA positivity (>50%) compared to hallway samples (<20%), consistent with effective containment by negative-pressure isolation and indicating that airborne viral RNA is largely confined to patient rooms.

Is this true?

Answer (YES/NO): NO